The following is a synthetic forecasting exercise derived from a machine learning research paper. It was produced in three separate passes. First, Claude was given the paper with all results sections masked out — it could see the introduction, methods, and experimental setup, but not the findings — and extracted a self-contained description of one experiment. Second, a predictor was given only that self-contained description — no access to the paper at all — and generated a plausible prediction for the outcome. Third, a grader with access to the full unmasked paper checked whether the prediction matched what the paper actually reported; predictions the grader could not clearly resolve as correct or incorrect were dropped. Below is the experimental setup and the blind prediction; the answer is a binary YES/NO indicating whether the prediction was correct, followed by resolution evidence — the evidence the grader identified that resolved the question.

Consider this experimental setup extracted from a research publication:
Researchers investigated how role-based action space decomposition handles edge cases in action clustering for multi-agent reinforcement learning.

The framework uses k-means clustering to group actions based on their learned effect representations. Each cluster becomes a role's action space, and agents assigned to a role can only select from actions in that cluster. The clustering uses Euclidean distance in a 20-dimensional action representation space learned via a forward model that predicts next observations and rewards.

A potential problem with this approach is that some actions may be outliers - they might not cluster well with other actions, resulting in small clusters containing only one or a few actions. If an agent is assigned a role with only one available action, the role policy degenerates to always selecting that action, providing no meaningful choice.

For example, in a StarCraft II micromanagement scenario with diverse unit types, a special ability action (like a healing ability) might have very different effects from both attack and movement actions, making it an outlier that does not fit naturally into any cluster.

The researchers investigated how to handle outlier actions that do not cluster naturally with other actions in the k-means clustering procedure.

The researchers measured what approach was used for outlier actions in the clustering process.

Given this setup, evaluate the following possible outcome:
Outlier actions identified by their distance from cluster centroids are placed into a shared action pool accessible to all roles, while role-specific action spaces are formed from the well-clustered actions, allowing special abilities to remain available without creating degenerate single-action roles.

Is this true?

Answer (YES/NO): NO